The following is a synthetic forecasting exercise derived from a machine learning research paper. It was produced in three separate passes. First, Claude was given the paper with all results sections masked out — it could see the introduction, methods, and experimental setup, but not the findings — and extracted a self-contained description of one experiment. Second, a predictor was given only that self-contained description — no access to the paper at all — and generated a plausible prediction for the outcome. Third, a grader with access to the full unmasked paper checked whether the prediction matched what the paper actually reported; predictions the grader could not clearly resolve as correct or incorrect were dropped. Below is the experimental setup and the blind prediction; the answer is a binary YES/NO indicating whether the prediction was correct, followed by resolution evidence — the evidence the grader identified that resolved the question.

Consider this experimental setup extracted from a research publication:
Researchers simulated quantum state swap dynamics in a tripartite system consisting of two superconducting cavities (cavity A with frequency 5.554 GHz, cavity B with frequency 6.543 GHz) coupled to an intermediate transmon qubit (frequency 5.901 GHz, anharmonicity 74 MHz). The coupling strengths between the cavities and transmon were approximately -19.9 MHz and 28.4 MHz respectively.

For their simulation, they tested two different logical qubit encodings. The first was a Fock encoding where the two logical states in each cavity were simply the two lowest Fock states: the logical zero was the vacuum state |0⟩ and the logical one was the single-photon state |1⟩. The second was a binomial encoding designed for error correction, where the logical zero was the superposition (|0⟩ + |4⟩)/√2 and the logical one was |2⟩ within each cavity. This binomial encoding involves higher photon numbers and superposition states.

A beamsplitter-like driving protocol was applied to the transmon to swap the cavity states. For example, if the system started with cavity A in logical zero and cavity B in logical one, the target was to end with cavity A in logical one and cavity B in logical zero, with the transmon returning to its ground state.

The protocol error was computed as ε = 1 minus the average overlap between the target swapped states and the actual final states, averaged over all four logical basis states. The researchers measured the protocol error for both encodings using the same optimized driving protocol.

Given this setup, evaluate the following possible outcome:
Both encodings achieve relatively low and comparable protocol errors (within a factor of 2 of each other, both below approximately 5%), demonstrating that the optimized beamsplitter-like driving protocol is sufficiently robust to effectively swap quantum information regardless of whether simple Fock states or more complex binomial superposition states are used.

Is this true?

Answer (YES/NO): NO